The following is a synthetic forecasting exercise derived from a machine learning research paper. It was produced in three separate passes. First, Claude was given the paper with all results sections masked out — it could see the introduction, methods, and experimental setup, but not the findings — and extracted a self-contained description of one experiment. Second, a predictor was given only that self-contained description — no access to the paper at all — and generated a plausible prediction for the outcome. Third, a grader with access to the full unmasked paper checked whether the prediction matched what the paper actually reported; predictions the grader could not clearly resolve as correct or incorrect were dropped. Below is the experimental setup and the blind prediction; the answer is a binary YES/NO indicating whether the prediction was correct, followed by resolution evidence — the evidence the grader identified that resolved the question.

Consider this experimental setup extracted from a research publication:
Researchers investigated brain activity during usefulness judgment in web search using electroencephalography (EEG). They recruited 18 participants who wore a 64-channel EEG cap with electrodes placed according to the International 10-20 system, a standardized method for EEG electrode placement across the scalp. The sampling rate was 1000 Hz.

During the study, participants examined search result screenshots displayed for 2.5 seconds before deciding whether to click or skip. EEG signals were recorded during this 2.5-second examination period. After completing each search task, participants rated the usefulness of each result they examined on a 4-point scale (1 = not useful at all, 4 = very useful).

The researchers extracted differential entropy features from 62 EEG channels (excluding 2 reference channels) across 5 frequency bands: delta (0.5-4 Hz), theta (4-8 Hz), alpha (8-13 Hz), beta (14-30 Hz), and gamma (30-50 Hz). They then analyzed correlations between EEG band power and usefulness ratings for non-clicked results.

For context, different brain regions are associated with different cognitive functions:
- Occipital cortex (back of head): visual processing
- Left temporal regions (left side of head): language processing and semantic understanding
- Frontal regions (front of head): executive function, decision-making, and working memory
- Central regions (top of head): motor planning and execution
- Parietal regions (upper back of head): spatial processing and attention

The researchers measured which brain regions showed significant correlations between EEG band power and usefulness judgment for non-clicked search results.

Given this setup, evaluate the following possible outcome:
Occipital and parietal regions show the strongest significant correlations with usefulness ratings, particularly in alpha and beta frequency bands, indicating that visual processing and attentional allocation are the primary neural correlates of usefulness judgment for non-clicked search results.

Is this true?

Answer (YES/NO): NO